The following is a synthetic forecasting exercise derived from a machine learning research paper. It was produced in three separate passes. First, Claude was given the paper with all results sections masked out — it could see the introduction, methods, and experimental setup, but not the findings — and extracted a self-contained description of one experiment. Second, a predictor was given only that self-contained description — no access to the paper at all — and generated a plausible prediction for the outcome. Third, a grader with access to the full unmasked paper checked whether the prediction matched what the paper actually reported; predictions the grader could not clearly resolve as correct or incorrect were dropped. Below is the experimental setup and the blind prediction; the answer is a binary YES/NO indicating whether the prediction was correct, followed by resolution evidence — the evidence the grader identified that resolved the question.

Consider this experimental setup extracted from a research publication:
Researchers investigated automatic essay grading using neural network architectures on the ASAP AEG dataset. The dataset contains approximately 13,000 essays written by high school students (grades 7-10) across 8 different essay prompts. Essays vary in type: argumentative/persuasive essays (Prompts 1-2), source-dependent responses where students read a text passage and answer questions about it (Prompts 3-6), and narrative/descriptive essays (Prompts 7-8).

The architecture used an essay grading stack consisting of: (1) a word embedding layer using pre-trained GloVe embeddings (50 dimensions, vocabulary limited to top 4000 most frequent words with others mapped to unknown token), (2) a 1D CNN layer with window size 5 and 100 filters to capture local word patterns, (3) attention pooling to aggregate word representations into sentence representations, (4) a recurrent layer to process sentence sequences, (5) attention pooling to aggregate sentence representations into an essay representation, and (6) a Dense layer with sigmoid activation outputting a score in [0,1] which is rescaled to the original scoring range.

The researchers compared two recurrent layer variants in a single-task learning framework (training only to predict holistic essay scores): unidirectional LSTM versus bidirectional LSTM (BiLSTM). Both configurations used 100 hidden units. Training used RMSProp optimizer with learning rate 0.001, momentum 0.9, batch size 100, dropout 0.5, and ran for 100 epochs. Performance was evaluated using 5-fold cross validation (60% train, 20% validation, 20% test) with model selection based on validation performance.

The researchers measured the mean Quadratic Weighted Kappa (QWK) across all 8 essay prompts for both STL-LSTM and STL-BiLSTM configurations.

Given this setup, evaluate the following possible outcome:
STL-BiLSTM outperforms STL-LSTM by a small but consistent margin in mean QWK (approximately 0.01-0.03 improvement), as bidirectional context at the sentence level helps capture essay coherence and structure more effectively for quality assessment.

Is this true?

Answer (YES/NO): NO